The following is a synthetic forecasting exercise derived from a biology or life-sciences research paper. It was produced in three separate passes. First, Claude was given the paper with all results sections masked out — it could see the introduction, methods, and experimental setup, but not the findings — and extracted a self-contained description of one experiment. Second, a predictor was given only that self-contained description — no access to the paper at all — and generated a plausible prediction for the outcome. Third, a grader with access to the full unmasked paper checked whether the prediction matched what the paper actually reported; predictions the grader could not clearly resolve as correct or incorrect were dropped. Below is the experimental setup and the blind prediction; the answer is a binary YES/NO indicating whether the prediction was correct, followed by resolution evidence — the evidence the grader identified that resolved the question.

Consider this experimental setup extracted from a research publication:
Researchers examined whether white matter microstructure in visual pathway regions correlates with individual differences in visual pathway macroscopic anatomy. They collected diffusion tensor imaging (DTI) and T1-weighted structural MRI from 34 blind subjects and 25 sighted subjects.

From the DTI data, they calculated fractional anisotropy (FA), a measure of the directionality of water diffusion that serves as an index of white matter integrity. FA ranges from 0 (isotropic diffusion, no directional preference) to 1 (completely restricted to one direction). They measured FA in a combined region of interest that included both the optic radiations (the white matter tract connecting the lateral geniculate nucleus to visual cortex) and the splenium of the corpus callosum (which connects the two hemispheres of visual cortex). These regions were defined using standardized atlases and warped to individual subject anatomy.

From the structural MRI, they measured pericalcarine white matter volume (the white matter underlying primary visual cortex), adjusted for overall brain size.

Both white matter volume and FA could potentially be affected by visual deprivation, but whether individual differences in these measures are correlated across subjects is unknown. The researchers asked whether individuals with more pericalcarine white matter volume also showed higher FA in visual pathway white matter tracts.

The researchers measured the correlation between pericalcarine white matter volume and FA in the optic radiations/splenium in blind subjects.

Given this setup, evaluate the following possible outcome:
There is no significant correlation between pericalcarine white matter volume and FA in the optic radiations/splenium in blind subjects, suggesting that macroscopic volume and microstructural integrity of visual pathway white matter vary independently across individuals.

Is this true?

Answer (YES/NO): YES